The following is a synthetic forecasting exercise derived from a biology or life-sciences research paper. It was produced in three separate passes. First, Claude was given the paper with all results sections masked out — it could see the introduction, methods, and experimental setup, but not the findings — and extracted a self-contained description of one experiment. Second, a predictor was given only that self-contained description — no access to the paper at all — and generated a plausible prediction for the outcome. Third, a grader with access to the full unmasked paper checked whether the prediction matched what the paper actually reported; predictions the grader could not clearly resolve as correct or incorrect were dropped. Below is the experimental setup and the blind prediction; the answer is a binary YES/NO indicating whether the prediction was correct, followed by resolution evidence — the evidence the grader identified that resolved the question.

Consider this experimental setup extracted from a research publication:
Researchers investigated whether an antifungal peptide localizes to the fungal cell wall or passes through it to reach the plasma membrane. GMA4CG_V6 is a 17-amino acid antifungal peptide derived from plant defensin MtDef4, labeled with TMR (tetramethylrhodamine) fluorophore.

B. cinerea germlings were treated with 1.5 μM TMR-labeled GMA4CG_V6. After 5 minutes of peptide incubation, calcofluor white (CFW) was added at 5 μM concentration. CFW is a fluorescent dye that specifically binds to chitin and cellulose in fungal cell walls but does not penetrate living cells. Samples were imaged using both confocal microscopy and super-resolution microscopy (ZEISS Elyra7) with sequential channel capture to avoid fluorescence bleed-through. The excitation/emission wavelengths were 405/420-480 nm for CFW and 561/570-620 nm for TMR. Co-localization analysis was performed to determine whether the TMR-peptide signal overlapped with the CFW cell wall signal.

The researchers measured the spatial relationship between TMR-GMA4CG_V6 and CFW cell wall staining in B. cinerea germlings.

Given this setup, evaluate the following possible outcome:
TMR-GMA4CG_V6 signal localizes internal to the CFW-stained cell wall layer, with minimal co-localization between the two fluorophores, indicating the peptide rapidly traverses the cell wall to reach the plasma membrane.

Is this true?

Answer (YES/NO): YES